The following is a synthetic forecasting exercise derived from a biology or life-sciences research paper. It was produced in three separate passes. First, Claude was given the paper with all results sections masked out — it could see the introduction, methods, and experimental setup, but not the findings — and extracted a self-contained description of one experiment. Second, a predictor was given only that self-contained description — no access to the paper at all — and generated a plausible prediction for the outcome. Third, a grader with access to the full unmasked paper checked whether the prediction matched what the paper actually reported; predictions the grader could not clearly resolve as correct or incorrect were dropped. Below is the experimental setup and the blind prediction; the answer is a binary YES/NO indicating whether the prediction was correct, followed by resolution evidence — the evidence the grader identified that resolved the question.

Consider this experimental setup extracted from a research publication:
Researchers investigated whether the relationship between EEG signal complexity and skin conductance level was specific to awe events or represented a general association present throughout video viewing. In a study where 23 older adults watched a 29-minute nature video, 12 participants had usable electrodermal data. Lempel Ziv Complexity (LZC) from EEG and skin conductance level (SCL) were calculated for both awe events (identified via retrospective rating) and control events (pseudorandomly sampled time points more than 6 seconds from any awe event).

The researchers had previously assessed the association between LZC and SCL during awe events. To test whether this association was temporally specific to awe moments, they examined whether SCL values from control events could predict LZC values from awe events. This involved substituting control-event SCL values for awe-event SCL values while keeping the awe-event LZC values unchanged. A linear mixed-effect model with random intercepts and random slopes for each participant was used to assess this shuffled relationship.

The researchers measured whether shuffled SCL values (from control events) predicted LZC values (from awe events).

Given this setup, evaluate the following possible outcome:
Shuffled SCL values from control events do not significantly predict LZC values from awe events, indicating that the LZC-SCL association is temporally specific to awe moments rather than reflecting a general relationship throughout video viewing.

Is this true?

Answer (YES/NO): YES